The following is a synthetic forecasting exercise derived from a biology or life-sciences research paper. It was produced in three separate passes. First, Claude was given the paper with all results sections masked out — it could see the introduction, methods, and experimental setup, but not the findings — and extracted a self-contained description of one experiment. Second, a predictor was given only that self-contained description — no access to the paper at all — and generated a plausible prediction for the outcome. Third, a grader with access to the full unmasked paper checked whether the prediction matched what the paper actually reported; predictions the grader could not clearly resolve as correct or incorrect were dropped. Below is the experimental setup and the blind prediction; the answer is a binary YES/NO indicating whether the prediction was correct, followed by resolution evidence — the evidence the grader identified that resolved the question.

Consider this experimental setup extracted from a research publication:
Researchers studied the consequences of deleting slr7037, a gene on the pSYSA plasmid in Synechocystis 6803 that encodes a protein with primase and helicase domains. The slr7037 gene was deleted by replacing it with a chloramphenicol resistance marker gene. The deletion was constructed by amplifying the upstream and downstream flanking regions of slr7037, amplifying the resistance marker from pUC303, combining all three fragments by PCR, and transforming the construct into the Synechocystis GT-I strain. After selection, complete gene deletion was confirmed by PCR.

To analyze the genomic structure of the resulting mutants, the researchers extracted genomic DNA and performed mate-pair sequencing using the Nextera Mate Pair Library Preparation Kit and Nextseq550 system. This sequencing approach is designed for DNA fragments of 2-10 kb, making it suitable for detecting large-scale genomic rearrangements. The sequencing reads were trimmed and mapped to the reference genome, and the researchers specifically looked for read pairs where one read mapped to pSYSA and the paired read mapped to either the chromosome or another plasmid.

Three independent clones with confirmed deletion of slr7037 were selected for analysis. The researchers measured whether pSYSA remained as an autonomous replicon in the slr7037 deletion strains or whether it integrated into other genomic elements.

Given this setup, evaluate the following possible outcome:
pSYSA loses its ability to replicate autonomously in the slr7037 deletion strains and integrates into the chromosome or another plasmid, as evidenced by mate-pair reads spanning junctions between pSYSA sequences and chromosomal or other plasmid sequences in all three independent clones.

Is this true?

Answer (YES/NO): YES